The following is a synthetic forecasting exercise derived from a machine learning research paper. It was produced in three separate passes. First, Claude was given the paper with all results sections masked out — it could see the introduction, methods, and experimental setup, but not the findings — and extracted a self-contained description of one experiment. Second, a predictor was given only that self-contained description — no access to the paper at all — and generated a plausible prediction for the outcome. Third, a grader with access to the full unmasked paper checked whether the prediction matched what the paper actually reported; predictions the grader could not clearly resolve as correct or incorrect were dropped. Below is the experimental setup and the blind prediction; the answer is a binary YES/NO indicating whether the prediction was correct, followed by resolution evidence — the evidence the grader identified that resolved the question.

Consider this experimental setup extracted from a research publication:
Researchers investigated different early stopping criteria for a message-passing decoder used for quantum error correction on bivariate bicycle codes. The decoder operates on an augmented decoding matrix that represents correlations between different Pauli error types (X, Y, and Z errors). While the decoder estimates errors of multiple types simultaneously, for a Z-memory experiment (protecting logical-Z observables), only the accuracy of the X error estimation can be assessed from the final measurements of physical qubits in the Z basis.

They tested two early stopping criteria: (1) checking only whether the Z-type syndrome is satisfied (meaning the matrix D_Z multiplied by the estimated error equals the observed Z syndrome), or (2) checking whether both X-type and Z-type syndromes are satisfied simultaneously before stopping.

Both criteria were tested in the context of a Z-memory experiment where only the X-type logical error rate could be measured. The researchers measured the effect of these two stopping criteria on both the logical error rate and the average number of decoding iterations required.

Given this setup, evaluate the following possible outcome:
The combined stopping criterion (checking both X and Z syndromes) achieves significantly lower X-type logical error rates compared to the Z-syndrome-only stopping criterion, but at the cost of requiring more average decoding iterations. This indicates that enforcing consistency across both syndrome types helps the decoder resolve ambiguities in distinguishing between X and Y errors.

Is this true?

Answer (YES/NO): NO